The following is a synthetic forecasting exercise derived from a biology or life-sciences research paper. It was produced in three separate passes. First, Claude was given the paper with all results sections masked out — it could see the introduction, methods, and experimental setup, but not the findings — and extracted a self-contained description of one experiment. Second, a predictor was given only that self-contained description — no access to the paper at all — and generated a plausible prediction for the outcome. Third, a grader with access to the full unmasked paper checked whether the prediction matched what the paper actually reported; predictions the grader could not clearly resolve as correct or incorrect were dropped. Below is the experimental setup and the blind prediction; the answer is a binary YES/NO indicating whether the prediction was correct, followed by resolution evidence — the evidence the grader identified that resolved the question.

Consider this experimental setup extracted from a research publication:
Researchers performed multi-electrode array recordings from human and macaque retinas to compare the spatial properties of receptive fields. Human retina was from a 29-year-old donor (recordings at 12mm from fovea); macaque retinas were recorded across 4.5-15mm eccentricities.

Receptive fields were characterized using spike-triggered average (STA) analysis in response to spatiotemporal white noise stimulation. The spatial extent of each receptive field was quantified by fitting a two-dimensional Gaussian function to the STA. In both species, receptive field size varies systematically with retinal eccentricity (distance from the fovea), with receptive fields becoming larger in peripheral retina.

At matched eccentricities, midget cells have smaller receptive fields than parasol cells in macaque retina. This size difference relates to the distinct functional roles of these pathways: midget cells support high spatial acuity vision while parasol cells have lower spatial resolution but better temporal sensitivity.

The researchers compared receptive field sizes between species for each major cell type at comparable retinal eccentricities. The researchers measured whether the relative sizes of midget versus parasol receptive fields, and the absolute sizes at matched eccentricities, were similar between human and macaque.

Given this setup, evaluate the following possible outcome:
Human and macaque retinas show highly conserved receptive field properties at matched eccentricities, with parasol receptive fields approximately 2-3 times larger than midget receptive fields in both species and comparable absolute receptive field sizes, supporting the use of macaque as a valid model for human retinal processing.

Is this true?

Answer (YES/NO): NO